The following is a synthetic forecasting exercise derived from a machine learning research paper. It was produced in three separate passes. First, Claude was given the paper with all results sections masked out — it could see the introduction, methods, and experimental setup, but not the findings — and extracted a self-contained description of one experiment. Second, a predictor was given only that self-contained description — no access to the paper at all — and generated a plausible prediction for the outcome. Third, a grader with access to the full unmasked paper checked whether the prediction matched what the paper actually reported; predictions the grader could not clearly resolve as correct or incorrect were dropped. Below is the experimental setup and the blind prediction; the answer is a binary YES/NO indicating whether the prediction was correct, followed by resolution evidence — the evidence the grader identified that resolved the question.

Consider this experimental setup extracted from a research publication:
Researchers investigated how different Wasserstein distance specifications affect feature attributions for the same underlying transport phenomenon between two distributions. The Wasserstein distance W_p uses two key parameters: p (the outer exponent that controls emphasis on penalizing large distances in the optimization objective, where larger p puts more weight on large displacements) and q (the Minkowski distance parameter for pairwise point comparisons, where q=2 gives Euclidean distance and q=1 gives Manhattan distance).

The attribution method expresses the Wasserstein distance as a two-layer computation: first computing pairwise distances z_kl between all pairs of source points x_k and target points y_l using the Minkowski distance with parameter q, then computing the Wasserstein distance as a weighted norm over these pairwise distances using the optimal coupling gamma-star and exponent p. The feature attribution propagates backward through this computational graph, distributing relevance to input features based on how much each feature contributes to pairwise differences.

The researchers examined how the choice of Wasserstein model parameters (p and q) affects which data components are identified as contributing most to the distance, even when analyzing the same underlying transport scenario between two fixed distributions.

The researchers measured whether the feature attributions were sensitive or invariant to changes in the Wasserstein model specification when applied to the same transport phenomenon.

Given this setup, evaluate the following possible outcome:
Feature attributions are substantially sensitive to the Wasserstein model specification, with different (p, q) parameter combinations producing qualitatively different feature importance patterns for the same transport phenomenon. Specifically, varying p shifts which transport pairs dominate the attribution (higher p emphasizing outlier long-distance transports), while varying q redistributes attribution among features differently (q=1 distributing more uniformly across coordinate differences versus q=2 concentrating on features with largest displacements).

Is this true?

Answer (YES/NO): YES